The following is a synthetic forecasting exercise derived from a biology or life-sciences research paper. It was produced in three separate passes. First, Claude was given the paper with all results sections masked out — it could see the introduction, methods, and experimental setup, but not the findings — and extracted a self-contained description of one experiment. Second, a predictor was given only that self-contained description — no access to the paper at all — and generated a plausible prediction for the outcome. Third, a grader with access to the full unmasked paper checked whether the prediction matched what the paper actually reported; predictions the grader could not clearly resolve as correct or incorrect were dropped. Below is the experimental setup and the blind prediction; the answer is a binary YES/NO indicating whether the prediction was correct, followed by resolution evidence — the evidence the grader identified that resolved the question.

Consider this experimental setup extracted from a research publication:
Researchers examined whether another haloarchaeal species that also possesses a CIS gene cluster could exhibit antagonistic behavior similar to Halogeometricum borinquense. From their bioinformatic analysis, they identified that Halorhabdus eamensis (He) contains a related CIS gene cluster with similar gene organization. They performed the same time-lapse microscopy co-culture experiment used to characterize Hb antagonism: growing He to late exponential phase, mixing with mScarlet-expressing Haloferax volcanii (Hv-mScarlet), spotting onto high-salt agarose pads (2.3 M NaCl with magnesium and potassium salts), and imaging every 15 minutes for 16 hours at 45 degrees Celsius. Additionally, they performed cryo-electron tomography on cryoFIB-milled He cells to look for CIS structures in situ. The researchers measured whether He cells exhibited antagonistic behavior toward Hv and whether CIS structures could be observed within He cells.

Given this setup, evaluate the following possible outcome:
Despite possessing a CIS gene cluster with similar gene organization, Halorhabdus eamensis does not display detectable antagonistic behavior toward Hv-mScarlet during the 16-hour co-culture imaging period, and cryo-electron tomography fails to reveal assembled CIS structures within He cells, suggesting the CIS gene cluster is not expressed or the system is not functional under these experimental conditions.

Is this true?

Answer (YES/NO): NO